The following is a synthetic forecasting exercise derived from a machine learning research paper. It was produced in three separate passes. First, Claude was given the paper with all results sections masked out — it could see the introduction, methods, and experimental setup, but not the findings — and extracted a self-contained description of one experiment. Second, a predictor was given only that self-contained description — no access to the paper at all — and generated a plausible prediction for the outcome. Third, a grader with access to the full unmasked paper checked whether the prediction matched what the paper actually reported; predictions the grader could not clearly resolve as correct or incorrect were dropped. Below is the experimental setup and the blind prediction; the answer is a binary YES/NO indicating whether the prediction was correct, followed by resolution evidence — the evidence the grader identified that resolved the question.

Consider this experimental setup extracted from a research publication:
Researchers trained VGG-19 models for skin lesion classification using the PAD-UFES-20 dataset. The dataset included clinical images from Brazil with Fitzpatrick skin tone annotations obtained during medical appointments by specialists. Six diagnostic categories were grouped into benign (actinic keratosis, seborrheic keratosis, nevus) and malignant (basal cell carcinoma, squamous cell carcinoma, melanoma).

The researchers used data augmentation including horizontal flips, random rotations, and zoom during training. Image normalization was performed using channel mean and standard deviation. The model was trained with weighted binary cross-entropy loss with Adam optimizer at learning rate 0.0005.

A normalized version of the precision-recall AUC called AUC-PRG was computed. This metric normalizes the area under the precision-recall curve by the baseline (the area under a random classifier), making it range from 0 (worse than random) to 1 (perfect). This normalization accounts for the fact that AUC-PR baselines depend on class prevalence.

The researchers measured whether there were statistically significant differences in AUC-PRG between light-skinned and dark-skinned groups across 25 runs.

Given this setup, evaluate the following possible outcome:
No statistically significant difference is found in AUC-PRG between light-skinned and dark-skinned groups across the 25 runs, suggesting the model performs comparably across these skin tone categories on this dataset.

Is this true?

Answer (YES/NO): YES